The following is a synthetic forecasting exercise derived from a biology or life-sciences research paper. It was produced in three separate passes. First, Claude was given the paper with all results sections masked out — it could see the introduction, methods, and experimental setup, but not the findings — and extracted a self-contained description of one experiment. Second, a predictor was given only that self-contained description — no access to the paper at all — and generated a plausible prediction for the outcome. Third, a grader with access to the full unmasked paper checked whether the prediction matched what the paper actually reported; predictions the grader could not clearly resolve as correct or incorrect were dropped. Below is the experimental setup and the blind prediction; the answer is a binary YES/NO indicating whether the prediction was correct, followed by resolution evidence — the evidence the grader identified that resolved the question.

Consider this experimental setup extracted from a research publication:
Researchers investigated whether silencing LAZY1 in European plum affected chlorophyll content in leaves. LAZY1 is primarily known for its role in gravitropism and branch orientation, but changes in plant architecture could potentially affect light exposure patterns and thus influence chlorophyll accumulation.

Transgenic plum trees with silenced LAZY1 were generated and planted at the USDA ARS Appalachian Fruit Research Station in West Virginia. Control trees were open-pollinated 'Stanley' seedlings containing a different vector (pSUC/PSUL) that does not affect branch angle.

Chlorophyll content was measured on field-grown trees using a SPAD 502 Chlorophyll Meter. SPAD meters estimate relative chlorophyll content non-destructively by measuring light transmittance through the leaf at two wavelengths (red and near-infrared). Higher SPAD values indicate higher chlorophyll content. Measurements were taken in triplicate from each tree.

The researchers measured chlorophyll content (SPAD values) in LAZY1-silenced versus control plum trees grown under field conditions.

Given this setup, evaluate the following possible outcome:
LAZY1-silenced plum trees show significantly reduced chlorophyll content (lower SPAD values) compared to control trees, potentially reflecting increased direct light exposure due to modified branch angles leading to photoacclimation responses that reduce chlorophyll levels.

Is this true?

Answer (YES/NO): NO